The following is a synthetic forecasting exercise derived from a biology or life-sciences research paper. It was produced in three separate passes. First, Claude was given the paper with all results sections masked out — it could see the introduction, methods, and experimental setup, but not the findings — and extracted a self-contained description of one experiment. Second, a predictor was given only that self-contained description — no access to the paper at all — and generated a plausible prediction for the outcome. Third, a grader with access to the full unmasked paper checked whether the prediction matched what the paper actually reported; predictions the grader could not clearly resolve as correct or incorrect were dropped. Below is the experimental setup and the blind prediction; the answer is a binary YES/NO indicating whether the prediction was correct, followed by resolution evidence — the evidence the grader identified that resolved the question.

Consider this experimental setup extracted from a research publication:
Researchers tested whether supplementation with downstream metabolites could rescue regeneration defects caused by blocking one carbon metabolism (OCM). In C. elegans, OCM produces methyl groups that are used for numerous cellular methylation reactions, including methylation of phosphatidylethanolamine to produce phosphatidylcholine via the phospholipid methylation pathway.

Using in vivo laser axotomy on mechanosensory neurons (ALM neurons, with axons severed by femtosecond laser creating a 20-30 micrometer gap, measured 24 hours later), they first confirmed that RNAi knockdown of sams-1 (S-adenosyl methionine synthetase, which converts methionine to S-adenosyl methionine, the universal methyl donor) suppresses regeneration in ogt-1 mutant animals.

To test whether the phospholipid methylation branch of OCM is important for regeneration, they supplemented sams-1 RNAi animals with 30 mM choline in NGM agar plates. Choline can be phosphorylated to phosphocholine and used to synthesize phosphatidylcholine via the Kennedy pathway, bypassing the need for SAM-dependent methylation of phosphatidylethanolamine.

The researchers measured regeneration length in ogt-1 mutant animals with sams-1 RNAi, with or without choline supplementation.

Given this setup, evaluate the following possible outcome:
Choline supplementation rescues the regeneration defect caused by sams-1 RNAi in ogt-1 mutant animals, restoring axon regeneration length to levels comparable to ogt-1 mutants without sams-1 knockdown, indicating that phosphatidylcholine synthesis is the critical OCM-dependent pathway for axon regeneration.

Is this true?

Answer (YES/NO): NO